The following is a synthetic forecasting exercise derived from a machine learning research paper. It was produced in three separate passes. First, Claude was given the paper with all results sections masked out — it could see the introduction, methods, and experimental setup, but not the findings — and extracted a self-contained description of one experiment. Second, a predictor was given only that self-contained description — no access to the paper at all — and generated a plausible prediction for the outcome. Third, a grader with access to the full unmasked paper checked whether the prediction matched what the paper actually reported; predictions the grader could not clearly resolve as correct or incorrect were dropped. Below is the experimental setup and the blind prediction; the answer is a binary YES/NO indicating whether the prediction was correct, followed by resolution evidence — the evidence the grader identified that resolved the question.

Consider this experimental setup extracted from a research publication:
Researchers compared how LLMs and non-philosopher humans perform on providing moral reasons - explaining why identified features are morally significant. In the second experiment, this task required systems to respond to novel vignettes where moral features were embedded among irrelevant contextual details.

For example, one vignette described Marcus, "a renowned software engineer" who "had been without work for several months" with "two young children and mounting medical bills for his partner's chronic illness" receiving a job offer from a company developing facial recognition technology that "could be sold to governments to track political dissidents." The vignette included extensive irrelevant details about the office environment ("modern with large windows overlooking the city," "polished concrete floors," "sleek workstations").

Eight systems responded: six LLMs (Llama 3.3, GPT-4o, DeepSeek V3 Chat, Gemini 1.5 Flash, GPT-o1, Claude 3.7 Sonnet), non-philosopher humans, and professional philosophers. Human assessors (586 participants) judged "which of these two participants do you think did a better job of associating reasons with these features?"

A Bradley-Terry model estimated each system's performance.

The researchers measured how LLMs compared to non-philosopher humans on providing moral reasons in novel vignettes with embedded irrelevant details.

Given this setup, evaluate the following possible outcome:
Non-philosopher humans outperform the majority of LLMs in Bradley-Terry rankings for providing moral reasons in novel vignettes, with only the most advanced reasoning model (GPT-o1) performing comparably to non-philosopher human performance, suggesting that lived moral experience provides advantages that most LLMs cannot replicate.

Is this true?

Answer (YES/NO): NO